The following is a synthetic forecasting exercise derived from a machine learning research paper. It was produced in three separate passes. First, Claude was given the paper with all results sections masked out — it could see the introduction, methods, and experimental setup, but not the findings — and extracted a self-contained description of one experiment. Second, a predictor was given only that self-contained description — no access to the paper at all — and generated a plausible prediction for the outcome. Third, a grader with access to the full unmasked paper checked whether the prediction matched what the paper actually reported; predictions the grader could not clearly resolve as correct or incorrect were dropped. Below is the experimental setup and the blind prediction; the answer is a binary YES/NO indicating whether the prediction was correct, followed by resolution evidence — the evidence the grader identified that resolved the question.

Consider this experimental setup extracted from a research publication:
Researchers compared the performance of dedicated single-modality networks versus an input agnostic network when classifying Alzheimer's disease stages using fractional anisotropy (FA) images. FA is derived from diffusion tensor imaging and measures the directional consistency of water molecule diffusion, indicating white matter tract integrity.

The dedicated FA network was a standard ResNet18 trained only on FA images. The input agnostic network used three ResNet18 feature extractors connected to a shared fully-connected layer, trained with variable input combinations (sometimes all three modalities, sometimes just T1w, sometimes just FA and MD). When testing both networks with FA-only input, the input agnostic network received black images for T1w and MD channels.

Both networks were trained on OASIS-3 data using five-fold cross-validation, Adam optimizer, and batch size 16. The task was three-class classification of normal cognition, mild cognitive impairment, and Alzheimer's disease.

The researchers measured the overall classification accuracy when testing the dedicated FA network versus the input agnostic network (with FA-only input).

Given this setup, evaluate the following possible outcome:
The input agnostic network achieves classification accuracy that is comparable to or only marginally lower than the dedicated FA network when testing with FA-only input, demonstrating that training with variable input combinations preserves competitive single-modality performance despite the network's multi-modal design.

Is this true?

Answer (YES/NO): NO